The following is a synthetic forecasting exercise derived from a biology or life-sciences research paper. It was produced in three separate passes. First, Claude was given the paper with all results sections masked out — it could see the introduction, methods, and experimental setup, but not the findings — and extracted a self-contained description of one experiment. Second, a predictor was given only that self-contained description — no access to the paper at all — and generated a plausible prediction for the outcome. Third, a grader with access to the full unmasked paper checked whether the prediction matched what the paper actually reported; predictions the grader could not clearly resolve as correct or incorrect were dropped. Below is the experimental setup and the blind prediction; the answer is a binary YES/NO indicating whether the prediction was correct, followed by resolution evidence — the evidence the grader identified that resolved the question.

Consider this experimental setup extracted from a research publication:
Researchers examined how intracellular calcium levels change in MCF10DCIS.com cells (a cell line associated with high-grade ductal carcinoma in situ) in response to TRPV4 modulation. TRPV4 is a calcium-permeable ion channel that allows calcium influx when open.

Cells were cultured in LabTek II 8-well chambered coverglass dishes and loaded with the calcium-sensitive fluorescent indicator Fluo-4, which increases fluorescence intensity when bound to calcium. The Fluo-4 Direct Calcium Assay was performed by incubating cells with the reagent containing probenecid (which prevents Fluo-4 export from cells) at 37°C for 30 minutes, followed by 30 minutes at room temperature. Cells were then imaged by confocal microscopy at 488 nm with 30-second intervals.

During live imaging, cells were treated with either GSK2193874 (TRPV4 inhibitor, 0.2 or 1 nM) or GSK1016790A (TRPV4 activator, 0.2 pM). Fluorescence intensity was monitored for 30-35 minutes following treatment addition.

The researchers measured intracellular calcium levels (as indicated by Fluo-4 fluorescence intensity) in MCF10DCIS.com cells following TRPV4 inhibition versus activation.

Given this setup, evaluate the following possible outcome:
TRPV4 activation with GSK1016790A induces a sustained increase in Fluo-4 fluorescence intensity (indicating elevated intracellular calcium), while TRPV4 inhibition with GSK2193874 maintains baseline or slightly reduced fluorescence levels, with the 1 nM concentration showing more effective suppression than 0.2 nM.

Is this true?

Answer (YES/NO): NO